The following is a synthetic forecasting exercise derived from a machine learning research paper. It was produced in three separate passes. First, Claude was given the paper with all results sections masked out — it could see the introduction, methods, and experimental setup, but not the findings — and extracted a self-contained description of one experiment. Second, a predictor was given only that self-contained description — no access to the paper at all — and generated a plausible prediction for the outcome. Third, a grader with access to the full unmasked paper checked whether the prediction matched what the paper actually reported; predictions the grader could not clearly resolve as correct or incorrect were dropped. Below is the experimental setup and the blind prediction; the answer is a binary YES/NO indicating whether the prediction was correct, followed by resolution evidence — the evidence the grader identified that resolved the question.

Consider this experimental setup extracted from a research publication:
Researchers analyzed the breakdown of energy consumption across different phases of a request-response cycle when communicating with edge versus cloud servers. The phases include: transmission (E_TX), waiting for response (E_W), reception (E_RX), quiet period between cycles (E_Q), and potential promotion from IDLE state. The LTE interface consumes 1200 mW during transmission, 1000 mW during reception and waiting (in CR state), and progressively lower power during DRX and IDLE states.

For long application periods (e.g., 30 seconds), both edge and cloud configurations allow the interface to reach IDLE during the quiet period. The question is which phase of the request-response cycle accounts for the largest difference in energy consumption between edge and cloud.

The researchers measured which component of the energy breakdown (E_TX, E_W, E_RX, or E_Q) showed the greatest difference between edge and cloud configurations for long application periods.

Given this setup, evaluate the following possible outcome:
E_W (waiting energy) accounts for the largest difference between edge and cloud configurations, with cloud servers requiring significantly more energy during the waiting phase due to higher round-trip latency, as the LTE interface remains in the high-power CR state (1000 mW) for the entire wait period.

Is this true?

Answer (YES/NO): YES